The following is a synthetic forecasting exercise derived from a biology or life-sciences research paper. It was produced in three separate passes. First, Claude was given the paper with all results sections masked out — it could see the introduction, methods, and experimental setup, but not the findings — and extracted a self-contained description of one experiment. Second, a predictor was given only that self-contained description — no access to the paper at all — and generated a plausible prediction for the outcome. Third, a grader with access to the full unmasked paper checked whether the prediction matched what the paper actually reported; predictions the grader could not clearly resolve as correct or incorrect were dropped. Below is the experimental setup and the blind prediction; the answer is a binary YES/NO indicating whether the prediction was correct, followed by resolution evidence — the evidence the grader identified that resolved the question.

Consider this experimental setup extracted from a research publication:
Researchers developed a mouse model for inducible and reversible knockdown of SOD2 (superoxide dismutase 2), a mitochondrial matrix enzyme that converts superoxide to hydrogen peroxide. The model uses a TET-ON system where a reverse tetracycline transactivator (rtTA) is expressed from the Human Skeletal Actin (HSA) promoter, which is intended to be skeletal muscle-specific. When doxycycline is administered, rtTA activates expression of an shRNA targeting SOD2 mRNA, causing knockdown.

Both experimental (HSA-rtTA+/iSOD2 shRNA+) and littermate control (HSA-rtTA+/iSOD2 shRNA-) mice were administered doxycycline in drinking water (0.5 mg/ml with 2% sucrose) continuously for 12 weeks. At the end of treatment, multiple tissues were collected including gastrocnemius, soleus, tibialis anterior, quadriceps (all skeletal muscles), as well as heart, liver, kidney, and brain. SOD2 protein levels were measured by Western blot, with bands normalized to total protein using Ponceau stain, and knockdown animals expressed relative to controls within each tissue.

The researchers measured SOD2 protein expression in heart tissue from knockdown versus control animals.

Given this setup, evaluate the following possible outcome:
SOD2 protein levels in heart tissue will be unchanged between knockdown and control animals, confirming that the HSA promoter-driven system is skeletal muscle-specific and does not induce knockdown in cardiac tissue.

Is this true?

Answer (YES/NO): NO